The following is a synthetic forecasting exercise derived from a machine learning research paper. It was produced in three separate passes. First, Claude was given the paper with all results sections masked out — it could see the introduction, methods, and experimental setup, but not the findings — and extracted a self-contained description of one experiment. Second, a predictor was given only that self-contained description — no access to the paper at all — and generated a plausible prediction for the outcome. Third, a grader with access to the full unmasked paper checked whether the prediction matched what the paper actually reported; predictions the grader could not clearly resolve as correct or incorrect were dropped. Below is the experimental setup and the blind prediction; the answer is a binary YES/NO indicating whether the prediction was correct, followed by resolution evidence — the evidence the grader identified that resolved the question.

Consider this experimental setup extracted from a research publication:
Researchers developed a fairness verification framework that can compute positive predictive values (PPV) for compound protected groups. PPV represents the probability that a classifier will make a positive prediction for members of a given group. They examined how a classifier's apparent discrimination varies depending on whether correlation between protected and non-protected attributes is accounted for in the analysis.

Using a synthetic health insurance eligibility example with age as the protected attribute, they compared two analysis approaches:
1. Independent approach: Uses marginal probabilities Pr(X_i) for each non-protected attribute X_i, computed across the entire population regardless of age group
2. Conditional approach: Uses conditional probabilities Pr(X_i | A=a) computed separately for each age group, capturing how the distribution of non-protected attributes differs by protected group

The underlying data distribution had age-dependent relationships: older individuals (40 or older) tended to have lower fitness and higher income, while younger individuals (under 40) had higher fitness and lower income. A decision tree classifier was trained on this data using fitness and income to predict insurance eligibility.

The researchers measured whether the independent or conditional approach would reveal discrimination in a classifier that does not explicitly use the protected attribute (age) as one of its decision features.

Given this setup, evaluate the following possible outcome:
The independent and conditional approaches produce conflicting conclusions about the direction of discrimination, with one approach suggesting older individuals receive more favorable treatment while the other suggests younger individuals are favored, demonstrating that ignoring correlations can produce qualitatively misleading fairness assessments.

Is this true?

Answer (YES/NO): NO